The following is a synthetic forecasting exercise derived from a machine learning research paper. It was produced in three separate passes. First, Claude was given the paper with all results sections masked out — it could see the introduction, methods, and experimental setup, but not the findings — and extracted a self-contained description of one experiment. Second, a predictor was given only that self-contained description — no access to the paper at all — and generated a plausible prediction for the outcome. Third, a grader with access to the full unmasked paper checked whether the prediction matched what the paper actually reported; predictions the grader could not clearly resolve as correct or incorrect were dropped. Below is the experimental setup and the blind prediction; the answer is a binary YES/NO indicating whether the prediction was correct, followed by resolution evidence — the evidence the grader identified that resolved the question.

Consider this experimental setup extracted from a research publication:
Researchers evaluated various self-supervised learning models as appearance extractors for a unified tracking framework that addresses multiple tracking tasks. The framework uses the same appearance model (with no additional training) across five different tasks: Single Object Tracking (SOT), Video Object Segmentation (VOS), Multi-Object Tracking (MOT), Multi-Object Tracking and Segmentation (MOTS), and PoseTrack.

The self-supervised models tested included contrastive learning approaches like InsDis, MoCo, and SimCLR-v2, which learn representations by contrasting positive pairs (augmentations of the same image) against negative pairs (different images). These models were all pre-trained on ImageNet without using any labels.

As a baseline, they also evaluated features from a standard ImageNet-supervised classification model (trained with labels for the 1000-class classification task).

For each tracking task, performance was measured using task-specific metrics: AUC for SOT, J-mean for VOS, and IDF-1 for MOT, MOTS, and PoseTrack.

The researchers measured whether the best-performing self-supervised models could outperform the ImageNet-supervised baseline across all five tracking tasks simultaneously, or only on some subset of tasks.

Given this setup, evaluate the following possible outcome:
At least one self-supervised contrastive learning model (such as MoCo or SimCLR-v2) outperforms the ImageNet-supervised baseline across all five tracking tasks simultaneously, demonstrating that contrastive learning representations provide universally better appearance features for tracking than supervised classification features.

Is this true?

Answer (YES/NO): NO